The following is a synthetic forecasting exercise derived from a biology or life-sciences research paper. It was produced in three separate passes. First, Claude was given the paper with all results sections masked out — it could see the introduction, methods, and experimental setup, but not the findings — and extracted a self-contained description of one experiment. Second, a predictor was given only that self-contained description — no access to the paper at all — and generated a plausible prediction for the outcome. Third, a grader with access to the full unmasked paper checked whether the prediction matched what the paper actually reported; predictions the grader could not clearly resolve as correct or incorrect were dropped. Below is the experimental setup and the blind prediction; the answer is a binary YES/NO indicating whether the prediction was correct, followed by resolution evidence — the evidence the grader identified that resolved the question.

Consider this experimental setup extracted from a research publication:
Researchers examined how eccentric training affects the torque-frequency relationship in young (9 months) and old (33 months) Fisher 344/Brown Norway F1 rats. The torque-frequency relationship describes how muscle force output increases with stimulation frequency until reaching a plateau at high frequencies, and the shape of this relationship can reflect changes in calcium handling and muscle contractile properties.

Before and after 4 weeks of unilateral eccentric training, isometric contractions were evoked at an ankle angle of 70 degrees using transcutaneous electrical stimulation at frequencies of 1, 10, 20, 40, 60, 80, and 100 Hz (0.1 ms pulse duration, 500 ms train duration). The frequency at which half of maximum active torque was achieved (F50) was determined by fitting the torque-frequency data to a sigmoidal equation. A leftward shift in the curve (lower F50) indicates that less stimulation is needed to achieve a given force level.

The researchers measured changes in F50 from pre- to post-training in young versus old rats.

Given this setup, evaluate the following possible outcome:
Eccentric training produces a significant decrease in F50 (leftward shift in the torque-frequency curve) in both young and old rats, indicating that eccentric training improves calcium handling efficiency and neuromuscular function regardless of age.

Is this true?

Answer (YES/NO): NO